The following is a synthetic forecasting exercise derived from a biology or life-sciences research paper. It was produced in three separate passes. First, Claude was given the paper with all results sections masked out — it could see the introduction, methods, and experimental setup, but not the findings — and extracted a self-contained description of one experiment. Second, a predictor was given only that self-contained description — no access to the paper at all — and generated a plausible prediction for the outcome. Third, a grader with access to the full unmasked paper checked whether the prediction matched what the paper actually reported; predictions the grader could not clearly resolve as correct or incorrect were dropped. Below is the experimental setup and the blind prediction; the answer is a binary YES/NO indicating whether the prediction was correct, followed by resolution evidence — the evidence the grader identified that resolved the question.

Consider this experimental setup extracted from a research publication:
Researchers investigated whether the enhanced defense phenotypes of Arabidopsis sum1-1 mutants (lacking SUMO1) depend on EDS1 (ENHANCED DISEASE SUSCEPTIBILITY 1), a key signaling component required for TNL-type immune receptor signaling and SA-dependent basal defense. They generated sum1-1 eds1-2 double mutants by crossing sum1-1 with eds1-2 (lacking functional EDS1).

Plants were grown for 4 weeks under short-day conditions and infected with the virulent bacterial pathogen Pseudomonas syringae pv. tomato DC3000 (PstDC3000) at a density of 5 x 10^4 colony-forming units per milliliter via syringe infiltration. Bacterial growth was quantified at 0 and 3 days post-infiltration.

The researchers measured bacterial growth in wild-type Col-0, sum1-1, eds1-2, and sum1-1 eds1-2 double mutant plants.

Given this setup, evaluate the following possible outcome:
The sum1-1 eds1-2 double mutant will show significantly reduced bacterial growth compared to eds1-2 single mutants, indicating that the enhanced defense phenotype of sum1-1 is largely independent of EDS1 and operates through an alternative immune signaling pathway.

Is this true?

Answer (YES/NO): NO